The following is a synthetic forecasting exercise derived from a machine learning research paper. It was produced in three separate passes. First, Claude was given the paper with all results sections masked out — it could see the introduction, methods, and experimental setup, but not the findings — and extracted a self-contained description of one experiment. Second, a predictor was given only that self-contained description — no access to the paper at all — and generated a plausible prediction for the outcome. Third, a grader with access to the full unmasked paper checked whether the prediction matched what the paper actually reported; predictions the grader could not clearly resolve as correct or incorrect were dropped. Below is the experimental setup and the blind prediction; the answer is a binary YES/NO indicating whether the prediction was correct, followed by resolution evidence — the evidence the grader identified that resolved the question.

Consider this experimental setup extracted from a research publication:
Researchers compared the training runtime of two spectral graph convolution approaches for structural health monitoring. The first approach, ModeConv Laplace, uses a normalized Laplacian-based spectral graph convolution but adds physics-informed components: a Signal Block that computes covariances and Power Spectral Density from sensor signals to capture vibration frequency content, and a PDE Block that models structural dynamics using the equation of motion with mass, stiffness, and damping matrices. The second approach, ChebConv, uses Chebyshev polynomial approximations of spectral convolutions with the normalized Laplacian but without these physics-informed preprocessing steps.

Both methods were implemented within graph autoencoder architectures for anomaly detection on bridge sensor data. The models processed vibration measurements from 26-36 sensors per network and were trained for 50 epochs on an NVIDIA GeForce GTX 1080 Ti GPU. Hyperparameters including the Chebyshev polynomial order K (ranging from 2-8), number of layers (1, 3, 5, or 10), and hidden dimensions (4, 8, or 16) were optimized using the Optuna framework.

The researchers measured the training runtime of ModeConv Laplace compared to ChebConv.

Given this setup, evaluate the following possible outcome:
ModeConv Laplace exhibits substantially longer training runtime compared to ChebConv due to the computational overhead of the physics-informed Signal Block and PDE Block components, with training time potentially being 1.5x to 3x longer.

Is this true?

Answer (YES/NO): NO